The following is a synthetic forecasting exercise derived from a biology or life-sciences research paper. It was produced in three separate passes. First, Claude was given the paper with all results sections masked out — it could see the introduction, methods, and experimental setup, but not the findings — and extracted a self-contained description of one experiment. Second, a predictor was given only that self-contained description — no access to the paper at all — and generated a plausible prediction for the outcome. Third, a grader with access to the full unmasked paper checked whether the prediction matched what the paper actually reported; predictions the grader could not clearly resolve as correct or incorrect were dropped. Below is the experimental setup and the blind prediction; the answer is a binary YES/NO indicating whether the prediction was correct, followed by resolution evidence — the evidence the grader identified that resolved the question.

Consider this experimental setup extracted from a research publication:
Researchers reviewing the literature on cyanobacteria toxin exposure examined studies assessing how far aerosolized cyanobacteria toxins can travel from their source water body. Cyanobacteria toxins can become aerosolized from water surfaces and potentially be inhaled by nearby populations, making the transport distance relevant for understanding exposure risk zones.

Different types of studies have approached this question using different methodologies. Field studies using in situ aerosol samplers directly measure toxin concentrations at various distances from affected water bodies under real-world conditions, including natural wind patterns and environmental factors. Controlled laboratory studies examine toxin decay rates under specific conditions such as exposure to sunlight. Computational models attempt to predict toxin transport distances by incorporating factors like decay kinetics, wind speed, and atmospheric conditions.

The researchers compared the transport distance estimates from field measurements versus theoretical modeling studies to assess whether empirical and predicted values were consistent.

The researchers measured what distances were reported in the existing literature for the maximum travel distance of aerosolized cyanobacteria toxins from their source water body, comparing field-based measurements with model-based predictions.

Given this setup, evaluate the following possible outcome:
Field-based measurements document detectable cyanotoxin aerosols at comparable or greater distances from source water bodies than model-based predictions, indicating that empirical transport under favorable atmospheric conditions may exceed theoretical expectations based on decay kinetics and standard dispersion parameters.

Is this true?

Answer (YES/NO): YES